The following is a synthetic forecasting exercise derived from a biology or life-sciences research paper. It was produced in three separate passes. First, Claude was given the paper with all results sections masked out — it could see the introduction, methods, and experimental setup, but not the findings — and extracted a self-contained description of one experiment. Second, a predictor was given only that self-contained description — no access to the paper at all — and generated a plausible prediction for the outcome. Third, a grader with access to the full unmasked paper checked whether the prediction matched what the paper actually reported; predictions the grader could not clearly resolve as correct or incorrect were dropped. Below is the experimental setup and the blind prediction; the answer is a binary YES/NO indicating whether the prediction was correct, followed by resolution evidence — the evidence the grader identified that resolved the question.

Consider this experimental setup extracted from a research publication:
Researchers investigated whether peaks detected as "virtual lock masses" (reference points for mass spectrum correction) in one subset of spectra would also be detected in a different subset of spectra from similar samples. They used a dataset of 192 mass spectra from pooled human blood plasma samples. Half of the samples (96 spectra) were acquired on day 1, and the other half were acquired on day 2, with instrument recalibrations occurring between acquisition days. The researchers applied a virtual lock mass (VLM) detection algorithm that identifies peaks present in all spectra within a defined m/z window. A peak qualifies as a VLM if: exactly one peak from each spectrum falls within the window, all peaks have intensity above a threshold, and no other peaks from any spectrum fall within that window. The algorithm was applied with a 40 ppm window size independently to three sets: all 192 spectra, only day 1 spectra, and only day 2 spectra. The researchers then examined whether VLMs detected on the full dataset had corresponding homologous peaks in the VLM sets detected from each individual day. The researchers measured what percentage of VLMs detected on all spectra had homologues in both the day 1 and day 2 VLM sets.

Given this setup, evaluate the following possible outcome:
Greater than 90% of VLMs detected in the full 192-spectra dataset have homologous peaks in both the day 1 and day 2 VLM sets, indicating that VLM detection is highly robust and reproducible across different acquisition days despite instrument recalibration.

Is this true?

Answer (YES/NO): YES